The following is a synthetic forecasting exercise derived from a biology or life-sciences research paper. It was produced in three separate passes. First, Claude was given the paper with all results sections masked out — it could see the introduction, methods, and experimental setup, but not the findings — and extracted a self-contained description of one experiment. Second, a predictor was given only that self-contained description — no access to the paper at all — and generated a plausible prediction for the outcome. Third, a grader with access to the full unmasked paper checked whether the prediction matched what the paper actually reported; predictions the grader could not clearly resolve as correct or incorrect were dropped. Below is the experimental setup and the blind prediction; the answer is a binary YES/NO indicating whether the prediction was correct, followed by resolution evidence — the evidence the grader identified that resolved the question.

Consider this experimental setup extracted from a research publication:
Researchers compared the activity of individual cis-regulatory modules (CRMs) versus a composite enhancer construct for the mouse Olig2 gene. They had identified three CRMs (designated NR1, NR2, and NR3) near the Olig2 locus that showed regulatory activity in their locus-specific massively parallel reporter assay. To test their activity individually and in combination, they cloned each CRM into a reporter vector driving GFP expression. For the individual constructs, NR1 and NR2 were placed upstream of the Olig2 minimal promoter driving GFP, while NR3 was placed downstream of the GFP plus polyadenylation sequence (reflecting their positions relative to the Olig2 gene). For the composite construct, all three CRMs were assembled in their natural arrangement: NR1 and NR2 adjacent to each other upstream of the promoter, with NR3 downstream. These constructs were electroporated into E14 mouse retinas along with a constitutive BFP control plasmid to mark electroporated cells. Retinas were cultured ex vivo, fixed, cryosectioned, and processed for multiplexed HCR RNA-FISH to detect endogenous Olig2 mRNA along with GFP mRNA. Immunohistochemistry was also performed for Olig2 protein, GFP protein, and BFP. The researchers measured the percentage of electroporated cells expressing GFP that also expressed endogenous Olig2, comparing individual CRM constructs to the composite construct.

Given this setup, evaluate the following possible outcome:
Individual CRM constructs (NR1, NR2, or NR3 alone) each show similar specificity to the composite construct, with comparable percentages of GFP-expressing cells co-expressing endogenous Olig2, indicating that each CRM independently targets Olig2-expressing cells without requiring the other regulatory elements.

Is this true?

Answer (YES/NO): NO